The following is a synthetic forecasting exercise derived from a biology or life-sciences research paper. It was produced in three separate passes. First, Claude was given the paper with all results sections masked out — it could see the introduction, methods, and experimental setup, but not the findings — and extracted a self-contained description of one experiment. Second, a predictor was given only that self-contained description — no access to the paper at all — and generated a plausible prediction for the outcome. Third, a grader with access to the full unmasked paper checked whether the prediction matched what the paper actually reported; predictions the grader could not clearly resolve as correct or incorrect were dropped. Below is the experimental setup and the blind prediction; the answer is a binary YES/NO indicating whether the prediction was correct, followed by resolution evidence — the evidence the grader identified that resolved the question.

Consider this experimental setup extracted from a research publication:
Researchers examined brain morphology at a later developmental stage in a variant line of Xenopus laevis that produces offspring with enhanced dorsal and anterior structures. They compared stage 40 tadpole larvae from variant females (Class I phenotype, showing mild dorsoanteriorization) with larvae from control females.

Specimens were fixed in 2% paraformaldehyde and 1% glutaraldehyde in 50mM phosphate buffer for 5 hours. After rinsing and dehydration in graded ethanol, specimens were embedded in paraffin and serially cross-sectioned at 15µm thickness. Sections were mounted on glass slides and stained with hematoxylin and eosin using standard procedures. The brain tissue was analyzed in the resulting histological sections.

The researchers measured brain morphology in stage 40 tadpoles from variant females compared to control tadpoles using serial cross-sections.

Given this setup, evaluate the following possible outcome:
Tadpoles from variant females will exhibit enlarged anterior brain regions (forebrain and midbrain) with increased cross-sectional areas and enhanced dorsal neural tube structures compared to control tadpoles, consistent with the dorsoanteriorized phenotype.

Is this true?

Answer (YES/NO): NO